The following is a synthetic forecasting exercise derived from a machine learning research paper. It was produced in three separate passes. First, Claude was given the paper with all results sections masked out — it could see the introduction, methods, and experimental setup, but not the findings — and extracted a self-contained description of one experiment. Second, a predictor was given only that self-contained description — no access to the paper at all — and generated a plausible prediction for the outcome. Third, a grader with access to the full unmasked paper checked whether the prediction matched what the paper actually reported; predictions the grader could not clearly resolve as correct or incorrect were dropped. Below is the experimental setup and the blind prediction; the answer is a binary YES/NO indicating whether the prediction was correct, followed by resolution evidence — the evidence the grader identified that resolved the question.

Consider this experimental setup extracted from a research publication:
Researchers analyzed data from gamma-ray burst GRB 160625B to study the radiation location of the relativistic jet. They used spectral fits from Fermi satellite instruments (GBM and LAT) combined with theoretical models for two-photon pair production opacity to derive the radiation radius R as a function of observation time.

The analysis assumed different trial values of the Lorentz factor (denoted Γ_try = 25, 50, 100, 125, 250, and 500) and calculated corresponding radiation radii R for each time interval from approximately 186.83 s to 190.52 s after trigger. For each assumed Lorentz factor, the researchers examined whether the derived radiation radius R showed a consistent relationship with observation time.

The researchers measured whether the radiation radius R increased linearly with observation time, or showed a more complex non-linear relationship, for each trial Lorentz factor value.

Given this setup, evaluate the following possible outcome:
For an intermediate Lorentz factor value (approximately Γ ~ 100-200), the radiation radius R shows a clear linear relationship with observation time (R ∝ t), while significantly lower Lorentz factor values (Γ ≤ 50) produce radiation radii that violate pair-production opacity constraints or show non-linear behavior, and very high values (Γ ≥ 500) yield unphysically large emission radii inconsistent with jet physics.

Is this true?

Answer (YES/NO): NO